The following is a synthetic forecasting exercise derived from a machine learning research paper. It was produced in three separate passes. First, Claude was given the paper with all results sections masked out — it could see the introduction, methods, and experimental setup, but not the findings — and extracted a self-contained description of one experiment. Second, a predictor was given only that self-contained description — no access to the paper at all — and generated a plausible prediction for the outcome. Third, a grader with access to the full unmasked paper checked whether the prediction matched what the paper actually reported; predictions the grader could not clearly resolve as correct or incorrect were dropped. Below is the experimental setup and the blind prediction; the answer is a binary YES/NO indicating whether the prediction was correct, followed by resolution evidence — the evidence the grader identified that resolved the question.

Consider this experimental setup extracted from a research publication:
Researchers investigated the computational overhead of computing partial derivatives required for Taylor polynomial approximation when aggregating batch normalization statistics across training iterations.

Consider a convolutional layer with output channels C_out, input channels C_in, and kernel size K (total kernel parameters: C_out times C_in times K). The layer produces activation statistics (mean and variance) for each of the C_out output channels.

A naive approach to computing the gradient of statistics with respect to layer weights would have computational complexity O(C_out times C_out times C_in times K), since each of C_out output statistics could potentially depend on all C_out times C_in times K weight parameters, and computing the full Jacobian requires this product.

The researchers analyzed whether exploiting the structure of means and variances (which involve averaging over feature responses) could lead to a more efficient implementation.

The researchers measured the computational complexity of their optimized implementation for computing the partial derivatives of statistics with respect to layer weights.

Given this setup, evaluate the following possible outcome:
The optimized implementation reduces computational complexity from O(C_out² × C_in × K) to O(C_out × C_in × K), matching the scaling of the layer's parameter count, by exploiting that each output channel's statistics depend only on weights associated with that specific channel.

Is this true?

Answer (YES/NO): NO